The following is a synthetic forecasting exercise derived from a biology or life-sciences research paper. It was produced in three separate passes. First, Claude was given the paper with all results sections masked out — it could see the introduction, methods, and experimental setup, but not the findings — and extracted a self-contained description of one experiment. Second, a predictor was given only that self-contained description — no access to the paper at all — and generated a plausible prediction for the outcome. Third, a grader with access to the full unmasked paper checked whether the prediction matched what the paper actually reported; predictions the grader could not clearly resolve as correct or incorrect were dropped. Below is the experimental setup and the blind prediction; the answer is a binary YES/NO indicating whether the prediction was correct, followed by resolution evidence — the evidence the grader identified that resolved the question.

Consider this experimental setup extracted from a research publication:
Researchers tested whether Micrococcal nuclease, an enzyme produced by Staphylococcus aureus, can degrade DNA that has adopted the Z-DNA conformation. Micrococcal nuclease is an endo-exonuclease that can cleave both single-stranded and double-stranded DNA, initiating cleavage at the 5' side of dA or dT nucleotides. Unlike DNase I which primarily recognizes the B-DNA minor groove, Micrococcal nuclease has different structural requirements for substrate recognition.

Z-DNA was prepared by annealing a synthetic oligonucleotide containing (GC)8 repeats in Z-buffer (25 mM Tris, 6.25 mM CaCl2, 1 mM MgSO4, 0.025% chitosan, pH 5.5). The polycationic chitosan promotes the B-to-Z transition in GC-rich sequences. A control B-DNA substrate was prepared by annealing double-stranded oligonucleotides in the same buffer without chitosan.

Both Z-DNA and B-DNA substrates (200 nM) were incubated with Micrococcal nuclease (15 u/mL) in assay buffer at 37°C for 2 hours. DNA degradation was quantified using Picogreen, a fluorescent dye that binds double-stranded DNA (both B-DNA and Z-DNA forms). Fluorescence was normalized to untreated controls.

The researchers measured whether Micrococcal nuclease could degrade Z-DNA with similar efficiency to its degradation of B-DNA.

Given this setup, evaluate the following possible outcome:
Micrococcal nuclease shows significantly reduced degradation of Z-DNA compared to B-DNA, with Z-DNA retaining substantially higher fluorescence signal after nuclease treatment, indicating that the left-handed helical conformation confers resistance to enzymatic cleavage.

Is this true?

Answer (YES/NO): YES